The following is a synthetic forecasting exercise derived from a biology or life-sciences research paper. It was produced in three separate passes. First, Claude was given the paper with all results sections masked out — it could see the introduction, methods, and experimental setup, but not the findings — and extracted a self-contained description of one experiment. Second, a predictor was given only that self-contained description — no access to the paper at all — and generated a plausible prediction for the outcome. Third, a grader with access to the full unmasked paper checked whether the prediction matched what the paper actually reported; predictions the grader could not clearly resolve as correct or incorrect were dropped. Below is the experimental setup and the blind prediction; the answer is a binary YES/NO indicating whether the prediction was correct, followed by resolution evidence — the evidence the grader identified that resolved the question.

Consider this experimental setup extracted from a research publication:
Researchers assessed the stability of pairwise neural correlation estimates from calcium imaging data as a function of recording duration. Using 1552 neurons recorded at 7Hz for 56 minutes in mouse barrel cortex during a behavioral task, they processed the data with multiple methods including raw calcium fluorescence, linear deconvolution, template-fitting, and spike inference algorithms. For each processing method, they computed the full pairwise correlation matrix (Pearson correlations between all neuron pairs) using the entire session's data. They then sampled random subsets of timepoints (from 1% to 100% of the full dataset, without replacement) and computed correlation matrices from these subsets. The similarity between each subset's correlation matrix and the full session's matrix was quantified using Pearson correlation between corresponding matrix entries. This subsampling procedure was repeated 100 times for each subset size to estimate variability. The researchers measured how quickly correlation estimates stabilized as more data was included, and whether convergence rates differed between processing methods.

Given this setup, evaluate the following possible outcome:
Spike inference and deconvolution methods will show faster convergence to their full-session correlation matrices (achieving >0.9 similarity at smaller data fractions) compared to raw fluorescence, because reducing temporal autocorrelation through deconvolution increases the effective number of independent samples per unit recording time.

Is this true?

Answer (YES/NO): NO